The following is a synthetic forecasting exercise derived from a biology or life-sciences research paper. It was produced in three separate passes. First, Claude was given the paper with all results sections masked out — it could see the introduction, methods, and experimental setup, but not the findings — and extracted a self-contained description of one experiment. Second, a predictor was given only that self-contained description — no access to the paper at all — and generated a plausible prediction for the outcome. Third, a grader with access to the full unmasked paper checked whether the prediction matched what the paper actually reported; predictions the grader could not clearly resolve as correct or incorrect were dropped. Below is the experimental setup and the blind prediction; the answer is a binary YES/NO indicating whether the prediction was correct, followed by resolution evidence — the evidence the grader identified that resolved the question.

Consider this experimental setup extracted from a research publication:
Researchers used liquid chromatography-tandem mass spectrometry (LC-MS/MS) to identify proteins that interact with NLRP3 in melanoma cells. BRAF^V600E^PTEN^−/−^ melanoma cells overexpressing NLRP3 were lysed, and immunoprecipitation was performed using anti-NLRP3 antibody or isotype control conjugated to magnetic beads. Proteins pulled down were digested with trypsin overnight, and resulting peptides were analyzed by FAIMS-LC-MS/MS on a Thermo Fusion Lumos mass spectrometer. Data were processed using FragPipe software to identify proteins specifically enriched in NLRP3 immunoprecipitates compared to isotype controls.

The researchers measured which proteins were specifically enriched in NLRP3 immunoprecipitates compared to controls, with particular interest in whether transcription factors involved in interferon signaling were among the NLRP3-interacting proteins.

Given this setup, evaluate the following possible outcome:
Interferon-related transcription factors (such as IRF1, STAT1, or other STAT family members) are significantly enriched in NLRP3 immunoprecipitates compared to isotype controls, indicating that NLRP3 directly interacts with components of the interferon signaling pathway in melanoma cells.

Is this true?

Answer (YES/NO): YES